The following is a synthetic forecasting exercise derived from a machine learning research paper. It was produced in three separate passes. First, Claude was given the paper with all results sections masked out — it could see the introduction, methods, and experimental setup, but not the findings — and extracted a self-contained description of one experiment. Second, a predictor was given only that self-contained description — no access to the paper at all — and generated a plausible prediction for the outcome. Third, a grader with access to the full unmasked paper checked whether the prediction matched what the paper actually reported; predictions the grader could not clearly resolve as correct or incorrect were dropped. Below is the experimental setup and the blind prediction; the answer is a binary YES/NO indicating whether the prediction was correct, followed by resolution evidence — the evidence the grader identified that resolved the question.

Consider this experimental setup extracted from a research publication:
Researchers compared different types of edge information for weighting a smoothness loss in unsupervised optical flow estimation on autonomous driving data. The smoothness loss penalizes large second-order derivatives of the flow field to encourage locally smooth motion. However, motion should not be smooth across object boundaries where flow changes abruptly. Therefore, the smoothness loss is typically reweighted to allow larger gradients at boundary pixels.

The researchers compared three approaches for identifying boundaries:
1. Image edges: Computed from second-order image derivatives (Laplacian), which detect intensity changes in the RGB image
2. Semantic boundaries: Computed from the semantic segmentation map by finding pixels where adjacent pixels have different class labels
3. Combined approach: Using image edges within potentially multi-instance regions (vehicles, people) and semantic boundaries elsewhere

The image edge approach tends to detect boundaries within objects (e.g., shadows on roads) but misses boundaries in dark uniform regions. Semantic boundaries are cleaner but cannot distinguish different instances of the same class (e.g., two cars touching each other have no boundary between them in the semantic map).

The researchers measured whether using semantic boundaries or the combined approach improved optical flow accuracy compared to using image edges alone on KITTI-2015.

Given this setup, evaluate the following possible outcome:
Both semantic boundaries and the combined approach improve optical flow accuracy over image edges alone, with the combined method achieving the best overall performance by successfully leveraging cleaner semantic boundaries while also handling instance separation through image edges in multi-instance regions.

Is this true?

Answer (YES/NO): NO